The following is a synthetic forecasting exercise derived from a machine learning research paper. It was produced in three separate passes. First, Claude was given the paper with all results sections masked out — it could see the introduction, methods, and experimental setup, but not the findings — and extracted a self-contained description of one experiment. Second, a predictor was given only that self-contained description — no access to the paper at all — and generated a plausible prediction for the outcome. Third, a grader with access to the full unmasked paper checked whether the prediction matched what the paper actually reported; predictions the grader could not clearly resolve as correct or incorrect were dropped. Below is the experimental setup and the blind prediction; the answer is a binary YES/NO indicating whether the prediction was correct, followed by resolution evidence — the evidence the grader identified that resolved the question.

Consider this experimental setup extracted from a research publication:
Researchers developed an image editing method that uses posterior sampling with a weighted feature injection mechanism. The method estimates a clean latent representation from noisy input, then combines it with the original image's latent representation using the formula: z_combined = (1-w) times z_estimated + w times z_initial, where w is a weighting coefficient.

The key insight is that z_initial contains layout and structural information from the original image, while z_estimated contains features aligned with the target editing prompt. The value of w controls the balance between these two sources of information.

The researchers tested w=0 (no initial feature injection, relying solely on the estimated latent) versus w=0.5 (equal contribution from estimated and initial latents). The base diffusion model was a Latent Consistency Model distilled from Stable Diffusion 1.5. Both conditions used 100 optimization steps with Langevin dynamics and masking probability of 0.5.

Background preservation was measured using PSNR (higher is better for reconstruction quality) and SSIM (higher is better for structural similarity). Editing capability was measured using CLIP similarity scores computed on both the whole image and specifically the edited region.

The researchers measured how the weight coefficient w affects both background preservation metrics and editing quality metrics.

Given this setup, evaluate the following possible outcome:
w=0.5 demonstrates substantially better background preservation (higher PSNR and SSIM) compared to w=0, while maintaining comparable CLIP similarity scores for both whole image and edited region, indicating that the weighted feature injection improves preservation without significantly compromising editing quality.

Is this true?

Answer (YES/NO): NO